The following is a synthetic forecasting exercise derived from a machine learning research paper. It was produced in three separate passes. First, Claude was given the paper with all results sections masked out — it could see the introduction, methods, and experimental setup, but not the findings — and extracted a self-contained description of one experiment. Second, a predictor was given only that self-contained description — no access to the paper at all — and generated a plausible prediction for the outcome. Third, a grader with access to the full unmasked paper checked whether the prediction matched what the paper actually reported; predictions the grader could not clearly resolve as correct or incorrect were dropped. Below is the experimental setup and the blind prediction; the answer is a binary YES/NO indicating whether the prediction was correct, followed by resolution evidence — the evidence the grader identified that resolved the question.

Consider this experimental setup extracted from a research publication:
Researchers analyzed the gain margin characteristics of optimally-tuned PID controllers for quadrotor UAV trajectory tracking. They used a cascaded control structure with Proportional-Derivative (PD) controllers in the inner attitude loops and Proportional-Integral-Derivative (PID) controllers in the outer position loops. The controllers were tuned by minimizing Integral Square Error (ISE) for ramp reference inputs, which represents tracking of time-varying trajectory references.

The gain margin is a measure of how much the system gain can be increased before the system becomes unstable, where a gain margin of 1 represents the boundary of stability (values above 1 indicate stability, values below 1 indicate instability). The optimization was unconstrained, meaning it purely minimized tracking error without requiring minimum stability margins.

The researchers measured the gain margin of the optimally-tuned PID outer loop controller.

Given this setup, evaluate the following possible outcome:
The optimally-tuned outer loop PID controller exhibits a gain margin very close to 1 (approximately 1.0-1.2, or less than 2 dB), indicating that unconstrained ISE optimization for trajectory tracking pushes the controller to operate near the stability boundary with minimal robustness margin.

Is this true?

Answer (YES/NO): YES